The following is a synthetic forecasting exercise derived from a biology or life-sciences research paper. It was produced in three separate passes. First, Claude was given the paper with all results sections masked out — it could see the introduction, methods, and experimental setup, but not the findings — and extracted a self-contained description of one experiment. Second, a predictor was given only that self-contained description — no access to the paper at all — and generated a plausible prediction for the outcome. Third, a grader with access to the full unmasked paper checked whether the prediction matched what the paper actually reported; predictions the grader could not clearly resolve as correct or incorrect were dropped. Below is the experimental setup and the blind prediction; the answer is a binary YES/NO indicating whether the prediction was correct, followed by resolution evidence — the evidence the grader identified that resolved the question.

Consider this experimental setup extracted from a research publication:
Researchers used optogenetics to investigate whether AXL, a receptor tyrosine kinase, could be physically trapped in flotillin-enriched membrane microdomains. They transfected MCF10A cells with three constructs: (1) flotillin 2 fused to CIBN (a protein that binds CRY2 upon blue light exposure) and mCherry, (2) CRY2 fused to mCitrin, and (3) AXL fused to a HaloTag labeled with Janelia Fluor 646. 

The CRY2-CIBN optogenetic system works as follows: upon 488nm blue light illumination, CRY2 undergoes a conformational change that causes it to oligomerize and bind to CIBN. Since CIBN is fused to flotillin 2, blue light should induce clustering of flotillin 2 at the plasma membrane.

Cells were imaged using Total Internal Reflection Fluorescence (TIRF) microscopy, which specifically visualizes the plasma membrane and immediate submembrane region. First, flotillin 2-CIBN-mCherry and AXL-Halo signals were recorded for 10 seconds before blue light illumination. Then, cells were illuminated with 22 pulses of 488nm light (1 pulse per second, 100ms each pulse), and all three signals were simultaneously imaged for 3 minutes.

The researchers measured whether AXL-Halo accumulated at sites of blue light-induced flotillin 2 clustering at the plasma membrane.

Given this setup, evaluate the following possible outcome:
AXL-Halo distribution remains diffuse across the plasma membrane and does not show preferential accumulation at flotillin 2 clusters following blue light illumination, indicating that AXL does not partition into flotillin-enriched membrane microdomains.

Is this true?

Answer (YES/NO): NO